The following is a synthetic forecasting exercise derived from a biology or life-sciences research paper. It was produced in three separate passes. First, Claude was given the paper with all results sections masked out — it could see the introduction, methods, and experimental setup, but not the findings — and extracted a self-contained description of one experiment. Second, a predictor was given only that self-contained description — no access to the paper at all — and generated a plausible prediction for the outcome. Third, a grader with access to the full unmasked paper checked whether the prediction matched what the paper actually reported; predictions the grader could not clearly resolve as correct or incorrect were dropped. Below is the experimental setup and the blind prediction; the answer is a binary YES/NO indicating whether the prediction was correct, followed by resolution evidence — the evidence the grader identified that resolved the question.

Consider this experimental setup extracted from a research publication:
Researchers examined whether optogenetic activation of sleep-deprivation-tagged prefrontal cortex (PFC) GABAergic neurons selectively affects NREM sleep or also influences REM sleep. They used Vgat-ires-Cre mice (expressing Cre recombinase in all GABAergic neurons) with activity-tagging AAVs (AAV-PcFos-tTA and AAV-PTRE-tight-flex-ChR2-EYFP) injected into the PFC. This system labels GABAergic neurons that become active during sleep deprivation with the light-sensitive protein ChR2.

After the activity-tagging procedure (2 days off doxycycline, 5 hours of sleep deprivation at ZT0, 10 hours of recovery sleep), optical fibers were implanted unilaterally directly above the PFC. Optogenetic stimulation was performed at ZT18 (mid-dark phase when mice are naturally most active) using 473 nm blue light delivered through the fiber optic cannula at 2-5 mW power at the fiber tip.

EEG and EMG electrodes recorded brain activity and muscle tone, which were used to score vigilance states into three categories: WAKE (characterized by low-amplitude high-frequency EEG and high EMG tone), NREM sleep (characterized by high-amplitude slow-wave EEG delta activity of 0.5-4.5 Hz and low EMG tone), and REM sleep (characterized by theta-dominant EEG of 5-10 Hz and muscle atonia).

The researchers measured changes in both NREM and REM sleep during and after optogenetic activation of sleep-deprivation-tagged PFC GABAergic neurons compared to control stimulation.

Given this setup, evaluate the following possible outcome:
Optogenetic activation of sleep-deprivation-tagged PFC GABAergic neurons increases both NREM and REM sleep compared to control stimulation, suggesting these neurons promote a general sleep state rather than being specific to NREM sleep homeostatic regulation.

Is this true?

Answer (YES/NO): NO